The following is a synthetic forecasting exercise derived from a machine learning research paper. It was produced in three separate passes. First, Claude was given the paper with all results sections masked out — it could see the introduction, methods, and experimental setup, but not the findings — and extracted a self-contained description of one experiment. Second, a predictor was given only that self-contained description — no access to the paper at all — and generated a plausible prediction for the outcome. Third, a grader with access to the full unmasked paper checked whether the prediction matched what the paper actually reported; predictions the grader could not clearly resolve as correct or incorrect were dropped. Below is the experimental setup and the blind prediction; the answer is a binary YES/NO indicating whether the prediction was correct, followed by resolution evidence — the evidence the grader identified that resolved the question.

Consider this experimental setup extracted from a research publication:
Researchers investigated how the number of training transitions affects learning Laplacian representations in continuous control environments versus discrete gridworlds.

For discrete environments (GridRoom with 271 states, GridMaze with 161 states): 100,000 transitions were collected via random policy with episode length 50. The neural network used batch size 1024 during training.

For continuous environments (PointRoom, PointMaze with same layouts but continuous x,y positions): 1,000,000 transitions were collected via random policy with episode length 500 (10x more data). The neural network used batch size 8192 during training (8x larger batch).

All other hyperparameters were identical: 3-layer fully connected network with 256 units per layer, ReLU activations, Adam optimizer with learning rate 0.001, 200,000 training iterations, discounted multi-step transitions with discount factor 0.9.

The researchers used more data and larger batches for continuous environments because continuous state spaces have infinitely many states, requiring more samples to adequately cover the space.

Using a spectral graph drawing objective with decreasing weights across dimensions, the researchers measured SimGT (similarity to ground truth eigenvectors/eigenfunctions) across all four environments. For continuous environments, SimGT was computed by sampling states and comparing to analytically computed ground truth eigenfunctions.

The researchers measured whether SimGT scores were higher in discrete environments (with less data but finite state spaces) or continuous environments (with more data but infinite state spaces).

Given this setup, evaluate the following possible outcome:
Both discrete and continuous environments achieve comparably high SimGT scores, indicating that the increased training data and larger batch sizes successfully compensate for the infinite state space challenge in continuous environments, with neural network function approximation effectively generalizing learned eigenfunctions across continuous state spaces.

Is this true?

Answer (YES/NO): NO